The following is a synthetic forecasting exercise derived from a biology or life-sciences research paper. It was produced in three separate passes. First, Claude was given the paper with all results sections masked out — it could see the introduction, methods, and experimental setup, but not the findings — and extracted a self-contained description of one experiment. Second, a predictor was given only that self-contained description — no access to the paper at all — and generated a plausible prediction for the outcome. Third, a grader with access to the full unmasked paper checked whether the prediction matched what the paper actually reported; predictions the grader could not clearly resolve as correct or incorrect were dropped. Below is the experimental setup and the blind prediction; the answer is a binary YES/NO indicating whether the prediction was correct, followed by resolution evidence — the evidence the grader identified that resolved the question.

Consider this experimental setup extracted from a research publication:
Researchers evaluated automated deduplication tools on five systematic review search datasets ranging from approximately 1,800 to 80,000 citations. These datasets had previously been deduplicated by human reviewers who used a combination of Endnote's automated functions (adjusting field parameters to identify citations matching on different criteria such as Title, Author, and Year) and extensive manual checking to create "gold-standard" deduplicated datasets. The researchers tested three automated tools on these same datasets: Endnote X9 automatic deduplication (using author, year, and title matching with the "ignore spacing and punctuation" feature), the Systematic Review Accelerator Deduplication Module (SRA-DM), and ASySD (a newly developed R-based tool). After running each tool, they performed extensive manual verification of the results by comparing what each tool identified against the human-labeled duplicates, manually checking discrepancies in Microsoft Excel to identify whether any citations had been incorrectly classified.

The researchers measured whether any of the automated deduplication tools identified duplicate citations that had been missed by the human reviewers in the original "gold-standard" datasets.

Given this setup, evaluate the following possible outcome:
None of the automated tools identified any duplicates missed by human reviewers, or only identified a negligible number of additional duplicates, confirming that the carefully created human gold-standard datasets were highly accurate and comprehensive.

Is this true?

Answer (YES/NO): NO